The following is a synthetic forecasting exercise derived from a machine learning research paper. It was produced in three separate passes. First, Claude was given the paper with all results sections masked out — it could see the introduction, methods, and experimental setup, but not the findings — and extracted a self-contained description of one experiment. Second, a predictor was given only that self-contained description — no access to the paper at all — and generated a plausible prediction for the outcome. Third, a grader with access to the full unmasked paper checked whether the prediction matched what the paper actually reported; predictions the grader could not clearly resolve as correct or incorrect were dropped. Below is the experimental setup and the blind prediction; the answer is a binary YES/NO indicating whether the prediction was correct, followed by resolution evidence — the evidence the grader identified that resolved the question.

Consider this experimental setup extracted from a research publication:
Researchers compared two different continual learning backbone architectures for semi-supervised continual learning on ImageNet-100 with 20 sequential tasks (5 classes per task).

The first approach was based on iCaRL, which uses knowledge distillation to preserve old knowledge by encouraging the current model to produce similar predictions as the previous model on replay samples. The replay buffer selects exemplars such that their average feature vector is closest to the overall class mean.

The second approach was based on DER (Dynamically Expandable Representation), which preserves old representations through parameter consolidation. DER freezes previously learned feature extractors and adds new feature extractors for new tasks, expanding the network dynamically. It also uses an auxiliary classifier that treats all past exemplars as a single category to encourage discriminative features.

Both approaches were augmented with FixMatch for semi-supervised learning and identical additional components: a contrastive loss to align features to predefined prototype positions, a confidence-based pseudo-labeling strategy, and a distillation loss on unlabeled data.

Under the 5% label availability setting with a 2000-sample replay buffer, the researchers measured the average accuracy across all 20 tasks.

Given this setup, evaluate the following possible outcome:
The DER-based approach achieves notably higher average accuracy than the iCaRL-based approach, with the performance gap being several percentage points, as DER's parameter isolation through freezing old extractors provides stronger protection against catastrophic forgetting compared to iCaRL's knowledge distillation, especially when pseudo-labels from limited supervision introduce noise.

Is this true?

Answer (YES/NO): YES